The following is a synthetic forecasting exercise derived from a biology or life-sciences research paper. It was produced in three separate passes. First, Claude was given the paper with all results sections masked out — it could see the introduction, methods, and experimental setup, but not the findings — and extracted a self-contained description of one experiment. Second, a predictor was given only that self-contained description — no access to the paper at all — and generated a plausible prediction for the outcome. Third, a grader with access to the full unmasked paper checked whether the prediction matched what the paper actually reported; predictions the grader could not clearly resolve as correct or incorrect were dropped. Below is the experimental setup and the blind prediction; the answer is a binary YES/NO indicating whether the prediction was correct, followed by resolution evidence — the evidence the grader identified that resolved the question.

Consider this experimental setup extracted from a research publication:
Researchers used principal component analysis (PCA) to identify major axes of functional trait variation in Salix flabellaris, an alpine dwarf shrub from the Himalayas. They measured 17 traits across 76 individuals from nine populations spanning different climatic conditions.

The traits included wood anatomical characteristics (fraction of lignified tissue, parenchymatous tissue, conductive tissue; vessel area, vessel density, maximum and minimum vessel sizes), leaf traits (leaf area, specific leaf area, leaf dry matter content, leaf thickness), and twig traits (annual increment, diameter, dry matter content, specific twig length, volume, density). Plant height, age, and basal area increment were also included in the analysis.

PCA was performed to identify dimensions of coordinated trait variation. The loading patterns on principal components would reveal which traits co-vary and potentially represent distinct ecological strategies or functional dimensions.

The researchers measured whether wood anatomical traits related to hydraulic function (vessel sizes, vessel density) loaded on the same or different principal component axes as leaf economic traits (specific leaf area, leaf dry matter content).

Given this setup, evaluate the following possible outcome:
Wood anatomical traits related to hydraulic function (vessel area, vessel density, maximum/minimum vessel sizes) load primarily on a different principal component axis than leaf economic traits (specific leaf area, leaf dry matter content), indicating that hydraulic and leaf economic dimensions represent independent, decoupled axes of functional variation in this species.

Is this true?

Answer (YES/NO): YES